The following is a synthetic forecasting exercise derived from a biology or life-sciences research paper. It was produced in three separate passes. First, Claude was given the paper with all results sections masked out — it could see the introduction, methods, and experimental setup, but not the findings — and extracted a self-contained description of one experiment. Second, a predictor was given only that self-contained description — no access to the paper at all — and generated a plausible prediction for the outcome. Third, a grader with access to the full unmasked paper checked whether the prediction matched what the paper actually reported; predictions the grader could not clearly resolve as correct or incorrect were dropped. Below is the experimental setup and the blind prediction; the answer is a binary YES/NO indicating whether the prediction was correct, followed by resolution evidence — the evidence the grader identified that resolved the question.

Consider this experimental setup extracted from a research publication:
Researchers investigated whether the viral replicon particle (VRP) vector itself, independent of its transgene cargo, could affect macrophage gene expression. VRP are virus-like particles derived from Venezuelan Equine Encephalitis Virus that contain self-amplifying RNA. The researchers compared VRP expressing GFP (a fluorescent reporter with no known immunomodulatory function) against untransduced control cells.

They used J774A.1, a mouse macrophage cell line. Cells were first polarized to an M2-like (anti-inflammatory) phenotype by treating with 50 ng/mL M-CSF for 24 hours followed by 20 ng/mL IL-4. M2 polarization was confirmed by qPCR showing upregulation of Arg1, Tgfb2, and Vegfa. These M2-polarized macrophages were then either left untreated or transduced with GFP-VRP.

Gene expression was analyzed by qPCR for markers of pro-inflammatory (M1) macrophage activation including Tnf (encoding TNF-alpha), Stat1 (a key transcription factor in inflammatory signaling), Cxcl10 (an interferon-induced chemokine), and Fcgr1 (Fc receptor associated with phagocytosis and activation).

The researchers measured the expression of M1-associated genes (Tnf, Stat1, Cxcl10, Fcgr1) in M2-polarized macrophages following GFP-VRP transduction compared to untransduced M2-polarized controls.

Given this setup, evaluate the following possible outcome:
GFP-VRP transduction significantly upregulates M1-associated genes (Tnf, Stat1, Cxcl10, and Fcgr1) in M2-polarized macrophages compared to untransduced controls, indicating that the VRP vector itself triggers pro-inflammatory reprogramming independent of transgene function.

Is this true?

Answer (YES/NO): YES